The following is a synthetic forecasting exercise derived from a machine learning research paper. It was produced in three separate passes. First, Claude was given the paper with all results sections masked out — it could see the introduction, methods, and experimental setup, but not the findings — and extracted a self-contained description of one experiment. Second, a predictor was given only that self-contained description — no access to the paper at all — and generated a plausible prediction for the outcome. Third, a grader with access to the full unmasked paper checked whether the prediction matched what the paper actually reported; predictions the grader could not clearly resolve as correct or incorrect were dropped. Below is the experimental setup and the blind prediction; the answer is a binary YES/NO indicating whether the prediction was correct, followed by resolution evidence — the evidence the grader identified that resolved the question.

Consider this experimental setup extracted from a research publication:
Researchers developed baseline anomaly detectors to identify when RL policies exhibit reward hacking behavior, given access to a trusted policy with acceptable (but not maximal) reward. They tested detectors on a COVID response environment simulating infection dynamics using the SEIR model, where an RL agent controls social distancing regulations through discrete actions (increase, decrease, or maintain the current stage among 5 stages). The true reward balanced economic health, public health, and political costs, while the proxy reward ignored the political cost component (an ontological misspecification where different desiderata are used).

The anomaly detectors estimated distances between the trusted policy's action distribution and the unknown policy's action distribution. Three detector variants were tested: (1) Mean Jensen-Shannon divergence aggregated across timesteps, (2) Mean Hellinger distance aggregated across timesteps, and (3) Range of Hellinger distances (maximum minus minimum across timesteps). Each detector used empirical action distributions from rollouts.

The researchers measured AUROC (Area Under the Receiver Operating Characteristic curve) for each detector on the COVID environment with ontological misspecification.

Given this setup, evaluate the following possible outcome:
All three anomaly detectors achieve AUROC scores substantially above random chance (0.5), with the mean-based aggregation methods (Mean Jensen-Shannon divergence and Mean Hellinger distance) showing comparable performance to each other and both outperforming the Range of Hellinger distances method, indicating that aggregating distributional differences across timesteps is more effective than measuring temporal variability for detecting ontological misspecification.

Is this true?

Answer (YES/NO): NO